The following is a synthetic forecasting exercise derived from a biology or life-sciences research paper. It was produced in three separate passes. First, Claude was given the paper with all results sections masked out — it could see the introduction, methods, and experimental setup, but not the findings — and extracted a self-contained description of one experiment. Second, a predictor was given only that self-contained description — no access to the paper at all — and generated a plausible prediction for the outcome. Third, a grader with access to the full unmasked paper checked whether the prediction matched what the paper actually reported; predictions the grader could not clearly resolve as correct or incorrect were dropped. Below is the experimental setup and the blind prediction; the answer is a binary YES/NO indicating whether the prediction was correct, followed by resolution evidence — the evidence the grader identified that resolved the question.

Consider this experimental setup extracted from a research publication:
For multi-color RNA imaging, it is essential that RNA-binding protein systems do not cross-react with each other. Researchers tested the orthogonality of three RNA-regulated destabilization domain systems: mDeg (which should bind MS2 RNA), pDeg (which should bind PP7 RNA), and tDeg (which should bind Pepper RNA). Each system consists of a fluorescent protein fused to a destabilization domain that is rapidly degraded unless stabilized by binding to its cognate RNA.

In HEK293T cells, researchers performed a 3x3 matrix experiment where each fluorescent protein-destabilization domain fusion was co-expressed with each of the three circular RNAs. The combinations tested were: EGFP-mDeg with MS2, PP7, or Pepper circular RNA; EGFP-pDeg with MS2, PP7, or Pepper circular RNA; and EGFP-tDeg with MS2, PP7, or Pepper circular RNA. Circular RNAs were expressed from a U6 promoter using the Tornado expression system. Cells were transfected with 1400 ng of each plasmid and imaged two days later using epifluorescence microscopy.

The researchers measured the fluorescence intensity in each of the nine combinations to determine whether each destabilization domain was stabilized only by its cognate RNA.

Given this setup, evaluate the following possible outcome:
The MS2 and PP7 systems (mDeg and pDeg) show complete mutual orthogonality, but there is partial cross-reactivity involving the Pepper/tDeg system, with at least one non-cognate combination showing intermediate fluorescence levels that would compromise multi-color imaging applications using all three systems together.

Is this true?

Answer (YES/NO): NO